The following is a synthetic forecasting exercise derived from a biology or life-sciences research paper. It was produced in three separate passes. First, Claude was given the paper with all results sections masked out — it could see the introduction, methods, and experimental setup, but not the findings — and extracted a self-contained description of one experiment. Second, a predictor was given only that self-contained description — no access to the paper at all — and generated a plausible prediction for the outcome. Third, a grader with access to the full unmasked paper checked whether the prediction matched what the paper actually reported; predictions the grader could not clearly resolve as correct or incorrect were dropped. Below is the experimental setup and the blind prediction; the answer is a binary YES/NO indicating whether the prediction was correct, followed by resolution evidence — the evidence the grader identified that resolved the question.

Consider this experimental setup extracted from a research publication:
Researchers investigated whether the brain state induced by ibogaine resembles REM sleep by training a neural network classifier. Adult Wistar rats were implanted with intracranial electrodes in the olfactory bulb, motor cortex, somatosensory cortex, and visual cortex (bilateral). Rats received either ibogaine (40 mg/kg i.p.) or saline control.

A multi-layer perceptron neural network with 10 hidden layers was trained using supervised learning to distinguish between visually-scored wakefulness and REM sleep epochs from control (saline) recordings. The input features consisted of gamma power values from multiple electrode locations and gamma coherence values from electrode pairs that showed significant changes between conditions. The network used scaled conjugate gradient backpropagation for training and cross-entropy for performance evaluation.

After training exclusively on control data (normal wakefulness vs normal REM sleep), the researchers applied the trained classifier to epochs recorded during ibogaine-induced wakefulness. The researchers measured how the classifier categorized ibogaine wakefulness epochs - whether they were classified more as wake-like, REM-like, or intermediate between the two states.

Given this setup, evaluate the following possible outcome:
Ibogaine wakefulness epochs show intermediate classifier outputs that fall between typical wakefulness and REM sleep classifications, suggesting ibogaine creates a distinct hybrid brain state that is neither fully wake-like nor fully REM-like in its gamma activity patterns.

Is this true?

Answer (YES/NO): NO